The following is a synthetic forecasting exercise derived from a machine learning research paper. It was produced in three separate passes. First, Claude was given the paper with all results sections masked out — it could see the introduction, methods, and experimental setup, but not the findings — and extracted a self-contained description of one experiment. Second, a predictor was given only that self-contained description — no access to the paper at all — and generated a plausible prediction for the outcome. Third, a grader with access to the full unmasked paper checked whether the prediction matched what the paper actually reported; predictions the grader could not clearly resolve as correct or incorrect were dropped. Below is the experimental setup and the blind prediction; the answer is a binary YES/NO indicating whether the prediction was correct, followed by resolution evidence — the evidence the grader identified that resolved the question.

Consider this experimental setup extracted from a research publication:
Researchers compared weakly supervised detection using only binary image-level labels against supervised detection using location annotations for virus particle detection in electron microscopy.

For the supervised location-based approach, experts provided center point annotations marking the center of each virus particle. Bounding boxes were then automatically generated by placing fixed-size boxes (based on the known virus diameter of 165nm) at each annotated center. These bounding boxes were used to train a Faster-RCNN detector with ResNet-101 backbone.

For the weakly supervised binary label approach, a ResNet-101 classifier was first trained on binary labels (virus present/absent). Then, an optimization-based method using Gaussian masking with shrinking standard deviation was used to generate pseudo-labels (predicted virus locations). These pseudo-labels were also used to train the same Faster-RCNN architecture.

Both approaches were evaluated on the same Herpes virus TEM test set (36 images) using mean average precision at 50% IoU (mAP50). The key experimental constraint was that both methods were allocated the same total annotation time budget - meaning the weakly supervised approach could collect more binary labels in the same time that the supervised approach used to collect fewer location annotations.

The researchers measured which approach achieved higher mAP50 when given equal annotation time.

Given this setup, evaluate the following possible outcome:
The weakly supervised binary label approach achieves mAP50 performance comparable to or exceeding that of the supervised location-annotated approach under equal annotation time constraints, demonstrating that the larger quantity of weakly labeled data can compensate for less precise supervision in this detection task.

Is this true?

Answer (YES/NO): YES